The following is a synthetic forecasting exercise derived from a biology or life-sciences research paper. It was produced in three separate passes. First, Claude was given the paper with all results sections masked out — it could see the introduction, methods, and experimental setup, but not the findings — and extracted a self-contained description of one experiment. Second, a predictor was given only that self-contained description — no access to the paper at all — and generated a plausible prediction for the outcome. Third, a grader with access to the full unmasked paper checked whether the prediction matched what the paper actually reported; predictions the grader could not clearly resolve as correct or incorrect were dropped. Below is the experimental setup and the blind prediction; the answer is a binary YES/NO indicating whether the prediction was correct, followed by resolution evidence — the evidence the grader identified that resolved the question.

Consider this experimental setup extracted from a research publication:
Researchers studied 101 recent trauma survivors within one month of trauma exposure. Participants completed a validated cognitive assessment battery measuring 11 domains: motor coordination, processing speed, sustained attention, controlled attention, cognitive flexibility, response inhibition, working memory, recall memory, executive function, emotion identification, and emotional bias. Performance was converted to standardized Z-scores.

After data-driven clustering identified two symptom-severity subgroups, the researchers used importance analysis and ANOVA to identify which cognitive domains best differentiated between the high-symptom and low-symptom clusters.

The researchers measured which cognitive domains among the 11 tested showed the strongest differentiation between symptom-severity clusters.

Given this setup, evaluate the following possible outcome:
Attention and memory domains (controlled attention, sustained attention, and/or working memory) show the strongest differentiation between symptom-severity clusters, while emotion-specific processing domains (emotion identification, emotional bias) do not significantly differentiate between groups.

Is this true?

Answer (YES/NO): NO